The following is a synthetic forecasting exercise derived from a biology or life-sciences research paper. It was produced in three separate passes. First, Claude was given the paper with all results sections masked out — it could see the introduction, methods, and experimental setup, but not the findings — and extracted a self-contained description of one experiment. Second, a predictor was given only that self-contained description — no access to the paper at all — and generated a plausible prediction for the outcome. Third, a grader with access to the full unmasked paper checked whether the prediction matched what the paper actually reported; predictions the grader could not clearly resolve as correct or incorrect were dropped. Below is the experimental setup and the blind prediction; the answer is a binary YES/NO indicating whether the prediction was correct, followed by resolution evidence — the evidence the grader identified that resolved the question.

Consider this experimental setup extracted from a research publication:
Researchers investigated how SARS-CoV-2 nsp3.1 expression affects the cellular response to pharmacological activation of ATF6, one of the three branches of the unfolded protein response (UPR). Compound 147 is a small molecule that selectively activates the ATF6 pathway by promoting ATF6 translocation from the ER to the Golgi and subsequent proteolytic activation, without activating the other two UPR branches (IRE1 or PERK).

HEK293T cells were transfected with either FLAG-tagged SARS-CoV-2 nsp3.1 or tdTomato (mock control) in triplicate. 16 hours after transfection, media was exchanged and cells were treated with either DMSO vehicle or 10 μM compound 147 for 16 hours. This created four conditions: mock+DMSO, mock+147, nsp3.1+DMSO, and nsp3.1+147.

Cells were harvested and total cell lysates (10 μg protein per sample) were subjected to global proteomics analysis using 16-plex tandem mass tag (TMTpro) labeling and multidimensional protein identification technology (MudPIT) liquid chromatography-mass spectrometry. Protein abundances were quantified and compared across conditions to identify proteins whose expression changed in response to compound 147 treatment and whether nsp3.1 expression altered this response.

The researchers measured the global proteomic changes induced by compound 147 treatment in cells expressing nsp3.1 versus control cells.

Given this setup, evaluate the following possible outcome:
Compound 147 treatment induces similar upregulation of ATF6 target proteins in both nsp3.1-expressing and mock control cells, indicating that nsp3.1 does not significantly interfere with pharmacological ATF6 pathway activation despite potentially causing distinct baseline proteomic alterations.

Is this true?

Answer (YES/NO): NO